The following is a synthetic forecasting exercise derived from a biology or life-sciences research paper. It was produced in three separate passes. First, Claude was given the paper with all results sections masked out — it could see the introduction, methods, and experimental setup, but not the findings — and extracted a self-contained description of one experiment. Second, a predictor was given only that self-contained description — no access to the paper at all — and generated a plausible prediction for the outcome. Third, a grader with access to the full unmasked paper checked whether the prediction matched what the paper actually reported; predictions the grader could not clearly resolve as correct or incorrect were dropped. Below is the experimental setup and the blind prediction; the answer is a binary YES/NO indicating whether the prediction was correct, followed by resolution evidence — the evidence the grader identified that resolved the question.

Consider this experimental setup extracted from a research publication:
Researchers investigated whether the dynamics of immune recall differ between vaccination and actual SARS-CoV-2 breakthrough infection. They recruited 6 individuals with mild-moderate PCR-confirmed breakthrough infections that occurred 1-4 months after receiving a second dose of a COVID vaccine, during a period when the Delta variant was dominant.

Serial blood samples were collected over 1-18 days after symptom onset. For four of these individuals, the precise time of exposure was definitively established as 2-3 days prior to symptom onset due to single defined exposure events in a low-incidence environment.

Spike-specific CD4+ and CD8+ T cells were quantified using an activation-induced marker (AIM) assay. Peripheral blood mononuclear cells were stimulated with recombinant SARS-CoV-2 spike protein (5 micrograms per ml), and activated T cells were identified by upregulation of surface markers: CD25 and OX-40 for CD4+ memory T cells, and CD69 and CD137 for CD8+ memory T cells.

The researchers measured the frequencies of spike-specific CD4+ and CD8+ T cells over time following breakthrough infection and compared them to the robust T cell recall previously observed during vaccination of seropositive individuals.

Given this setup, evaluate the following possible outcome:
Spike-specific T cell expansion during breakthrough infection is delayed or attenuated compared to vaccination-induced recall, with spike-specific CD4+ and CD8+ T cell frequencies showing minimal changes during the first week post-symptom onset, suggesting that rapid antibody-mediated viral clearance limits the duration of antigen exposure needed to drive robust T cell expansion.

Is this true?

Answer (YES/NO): YES